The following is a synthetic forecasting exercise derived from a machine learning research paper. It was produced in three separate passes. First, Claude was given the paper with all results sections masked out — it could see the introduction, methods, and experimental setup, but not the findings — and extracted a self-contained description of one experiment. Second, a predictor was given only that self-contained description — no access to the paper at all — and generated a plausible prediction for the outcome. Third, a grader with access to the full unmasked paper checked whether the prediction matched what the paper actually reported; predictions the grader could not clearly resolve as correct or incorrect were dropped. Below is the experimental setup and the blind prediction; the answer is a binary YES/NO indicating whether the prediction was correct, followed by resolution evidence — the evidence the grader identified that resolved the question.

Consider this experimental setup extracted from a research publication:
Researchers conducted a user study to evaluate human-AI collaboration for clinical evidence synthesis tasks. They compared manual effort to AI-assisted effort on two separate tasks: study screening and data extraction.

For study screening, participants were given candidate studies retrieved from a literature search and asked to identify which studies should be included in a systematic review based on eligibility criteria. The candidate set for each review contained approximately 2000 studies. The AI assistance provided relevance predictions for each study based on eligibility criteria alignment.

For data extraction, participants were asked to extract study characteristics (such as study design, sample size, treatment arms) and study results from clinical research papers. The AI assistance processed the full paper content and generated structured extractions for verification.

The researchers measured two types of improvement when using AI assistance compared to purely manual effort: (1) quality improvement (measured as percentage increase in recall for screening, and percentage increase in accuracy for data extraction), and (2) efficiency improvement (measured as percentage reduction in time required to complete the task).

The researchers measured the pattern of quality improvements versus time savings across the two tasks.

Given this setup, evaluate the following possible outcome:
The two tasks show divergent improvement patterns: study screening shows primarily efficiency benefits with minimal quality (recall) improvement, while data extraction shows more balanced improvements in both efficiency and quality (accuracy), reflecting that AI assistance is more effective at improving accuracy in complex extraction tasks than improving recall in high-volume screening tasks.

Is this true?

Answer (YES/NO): NO